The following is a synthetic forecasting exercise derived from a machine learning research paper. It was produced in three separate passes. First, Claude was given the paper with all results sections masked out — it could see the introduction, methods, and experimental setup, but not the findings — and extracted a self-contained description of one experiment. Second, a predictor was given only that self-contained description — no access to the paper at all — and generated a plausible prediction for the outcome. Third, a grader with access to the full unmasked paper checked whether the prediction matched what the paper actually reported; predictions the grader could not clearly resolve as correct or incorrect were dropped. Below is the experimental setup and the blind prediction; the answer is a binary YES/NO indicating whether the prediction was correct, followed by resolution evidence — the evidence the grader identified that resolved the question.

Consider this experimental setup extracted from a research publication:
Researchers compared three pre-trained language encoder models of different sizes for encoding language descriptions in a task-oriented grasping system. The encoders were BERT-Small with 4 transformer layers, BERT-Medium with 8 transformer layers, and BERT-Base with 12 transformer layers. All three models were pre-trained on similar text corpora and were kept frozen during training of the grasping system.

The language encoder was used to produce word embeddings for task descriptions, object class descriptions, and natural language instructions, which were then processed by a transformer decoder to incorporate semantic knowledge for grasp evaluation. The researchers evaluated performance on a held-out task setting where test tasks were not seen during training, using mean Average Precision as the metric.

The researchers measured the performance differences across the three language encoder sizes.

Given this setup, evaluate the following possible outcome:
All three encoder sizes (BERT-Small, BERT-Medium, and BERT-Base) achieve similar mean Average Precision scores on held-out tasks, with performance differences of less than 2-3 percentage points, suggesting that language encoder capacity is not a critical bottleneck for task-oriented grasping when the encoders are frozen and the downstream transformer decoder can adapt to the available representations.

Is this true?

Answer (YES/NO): YES